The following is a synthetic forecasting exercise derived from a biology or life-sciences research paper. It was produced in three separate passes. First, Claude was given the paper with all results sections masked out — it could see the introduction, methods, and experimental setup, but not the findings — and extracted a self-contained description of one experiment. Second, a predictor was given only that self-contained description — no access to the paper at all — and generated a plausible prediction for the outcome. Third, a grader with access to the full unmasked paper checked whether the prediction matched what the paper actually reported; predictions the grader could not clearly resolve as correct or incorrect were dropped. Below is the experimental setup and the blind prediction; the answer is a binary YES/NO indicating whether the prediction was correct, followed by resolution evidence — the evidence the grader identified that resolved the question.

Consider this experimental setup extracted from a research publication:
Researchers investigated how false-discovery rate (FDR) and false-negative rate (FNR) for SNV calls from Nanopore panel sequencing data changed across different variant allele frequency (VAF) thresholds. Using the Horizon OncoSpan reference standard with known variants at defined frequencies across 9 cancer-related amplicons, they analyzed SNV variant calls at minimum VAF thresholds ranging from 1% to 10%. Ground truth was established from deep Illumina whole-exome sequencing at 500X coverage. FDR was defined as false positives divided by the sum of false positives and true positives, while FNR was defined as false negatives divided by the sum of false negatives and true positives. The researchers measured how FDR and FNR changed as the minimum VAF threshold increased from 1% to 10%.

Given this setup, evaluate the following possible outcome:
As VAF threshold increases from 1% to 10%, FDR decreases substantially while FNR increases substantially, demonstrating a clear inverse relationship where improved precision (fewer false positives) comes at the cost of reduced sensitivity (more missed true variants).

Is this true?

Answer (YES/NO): NO